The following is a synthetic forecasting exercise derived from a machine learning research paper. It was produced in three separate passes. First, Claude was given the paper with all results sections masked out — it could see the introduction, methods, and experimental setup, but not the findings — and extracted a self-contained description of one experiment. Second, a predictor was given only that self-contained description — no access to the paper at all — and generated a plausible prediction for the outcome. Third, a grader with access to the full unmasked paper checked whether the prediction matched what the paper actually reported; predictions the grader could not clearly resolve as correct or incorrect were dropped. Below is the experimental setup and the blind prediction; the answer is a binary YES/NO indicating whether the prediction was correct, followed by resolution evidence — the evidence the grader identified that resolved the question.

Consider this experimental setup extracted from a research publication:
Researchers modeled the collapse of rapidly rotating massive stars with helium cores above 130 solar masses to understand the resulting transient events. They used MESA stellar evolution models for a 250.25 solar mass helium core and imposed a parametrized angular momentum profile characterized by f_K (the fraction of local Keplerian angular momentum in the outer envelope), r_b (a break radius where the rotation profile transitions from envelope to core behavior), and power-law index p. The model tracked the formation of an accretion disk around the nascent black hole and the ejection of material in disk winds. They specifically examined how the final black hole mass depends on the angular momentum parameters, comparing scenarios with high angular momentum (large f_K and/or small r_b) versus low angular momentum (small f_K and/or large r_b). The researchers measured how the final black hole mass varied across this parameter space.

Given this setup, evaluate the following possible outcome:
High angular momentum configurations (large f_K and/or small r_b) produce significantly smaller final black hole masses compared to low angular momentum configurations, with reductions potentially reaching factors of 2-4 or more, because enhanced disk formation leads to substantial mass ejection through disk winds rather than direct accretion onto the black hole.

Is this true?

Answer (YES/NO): YES